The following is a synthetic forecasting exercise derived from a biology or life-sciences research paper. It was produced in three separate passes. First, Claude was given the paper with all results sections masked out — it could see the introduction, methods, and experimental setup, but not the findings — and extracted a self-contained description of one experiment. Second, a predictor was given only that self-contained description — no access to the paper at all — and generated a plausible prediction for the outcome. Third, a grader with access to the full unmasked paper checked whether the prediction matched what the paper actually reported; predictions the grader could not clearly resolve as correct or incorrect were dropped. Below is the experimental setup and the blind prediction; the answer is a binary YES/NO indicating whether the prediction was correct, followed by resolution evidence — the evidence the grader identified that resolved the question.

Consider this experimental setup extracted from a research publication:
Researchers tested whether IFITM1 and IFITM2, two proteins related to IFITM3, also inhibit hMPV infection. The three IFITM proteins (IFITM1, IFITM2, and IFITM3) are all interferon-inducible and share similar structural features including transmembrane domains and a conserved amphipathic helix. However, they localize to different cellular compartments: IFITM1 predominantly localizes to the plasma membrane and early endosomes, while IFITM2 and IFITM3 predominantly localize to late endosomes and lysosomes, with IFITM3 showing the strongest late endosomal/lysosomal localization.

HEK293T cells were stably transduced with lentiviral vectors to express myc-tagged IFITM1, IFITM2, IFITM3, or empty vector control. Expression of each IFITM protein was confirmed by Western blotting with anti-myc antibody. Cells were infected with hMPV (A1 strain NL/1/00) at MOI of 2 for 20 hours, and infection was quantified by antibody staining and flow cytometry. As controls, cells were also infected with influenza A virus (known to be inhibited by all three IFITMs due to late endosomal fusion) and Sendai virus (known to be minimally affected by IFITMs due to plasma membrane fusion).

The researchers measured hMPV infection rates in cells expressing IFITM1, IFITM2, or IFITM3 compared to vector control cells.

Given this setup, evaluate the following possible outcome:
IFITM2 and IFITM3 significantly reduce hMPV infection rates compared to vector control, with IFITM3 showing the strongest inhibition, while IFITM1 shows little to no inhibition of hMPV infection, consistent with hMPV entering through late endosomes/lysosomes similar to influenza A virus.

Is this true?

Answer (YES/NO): NO